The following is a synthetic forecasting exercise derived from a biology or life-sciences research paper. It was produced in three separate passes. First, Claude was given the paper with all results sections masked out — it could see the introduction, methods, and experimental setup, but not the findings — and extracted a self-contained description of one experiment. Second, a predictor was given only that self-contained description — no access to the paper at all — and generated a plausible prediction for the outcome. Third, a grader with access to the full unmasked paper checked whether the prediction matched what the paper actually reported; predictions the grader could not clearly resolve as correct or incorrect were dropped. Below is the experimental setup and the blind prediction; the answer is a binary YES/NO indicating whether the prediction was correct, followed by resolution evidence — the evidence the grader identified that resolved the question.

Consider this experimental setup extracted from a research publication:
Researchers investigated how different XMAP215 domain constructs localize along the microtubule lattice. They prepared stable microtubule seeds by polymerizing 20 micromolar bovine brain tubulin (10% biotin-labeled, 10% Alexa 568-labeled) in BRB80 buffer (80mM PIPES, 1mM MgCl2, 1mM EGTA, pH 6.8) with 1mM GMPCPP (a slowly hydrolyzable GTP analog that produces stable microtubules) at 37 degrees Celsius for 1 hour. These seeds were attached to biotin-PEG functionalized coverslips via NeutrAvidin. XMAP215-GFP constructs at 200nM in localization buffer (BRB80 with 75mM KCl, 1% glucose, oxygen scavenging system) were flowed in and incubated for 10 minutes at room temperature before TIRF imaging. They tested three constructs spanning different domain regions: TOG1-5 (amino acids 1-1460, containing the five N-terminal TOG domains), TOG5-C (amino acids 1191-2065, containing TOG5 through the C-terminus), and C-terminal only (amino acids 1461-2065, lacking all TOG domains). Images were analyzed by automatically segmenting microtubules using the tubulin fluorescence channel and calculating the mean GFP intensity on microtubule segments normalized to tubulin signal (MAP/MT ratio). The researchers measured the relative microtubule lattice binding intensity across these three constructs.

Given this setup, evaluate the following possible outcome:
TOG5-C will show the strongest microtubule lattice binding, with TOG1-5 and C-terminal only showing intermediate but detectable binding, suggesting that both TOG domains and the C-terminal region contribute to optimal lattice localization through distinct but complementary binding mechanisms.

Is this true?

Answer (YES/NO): NO